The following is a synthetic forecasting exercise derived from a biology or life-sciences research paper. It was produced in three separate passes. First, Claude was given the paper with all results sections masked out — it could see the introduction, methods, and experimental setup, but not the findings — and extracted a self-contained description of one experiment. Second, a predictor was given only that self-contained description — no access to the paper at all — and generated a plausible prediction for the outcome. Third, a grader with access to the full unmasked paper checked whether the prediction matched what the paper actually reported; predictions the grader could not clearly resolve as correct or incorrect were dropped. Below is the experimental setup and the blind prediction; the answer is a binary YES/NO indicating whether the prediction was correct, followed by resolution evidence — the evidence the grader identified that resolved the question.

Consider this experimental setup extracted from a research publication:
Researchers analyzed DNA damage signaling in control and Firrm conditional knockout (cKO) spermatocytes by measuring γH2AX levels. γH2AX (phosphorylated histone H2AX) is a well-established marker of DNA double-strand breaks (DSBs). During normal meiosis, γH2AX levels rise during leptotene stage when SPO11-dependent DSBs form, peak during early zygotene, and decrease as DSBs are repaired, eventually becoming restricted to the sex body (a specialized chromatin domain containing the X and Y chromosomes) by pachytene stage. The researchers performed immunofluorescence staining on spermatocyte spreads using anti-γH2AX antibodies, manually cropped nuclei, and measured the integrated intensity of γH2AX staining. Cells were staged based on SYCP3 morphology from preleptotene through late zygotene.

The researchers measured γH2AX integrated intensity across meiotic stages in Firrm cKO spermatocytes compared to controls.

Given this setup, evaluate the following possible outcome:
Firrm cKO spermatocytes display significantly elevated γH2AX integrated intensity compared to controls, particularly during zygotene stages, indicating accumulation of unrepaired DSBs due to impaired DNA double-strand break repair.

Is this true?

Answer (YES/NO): NO